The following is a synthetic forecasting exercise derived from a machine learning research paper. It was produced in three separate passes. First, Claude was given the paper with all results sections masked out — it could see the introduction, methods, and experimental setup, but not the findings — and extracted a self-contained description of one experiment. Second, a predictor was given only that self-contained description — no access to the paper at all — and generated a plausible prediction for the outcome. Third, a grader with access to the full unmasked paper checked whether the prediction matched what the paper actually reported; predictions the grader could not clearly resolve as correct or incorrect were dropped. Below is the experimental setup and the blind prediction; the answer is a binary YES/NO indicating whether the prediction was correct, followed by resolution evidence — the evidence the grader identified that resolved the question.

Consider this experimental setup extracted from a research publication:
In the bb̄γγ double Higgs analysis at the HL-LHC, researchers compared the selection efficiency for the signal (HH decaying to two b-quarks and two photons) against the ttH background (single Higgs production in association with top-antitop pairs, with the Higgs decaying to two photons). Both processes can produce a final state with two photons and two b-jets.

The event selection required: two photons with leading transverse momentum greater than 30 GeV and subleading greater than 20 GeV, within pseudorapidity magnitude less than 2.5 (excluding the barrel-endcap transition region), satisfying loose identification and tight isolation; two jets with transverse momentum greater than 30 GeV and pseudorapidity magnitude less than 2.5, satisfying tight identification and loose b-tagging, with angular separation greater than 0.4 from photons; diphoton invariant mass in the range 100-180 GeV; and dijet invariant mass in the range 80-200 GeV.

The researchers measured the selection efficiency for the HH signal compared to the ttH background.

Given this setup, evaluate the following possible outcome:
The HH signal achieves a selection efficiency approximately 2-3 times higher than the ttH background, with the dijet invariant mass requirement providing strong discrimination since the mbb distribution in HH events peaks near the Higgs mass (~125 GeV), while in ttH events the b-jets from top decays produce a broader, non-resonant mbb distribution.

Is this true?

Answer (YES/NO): NO